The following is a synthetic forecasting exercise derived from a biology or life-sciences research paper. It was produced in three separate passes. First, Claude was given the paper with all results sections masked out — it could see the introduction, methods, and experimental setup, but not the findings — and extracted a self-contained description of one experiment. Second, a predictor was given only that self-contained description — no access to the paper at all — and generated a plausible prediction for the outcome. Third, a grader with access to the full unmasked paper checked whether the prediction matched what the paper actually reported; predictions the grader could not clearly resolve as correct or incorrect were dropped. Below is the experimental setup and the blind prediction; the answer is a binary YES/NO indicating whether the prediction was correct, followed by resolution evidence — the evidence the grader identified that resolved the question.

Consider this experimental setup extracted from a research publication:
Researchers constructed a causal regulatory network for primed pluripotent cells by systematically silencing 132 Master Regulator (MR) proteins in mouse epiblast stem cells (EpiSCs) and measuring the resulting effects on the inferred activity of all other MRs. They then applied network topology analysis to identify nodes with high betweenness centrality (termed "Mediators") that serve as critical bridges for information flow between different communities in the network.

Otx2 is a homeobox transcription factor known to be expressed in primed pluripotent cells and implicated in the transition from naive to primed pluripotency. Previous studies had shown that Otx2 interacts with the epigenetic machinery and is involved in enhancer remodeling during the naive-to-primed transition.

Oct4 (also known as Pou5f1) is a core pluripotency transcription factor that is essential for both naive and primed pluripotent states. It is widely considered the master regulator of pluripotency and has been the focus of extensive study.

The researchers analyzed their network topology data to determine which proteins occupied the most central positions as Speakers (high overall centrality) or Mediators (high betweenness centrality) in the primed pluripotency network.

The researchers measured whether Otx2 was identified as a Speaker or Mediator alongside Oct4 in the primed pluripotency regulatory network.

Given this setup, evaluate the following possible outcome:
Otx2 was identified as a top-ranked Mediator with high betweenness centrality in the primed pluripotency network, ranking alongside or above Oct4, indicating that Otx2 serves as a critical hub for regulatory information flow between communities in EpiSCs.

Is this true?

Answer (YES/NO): YES